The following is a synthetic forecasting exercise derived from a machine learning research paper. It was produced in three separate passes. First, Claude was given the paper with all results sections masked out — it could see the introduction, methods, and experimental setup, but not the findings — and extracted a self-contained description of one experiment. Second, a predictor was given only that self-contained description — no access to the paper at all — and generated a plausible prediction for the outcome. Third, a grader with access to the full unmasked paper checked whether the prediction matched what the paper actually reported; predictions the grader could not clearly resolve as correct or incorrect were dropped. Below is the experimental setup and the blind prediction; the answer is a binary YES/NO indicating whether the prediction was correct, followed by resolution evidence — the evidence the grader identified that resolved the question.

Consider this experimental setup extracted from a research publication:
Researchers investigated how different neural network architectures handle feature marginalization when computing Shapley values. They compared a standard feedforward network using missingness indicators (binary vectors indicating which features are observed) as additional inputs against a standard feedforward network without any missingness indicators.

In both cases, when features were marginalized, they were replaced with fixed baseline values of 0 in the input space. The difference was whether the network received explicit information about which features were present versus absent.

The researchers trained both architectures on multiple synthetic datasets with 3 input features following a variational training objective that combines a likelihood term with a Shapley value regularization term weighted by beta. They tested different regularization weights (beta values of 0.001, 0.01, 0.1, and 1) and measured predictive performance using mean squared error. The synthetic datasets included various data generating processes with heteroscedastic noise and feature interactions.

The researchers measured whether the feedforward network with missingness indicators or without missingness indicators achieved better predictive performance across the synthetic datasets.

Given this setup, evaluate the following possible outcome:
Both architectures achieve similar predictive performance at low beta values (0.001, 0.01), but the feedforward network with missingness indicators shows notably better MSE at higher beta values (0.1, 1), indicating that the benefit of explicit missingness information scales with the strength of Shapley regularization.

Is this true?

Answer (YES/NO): YES